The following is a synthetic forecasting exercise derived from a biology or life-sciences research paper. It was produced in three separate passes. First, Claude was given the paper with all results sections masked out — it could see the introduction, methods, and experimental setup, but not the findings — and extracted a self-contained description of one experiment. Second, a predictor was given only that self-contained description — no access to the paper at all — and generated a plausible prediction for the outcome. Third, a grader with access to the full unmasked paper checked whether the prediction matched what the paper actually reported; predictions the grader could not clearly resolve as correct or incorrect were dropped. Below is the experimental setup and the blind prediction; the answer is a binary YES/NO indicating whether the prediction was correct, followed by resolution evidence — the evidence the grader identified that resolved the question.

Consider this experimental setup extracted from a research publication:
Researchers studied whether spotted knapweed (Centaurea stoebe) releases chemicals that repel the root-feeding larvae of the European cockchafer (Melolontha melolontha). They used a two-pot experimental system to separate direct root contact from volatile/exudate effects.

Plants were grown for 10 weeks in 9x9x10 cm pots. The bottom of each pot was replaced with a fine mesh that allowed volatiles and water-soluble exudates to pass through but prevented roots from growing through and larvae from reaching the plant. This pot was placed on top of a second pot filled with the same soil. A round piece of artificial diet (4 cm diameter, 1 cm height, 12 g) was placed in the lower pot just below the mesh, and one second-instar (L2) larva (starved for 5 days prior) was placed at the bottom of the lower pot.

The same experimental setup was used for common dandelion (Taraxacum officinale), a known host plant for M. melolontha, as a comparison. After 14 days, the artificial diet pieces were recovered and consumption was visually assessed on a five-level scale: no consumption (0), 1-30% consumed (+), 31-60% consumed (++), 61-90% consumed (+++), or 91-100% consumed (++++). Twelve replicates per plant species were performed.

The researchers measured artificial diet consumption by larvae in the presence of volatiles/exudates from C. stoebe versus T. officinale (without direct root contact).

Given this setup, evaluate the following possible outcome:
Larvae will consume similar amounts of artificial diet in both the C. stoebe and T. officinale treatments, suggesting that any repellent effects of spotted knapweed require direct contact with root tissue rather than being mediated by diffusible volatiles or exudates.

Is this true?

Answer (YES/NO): NO